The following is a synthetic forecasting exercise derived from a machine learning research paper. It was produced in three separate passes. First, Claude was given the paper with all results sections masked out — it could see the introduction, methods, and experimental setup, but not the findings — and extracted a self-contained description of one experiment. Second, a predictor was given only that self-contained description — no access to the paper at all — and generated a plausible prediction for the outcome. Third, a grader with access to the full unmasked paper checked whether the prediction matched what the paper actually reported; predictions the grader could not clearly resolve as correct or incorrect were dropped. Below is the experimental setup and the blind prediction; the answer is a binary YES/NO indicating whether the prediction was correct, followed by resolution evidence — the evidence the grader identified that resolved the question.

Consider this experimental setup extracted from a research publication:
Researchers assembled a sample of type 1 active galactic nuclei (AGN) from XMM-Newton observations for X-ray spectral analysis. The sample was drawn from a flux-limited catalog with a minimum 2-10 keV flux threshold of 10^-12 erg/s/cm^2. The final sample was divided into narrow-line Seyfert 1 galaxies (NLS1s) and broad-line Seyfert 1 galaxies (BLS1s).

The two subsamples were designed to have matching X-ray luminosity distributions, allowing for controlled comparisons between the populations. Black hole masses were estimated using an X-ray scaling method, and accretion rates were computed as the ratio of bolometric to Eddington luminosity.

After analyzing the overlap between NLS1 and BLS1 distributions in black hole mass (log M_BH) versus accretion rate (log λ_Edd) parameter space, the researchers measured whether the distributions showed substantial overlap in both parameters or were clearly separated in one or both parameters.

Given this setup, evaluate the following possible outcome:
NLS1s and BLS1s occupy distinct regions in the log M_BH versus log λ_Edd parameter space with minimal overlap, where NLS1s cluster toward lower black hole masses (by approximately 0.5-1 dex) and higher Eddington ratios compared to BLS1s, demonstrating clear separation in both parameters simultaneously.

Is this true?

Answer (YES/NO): NO